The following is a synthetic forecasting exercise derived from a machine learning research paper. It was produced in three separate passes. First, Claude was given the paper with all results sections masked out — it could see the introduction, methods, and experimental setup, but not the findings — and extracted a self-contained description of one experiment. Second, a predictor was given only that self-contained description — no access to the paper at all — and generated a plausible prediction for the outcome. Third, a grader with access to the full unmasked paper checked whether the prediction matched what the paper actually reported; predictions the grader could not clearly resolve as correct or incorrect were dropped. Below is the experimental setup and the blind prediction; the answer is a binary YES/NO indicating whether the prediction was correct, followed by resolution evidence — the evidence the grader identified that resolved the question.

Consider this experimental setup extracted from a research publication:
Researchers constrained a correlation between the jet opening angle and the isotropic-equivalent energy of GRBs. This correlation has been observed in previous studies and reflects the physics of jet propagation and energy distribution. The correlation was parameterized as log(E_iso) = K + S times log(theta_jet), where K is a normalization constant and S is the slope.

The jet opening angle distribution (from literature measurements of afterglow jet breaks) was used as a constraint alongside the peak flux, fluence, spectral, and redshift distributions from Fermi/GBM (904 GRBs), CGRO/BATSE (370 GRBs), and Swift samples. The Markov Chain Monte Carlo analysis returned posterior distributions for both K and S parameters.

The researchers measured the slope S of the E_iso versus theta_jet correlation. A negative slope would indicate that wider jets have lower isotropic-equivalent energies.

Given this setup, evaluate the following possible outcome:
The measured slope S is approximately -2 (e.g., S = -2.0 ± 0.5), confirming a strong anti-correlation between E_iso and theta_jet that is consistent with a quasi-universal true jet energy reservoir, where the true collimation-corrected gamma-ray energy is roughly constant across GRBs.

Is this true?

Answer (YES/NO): NO